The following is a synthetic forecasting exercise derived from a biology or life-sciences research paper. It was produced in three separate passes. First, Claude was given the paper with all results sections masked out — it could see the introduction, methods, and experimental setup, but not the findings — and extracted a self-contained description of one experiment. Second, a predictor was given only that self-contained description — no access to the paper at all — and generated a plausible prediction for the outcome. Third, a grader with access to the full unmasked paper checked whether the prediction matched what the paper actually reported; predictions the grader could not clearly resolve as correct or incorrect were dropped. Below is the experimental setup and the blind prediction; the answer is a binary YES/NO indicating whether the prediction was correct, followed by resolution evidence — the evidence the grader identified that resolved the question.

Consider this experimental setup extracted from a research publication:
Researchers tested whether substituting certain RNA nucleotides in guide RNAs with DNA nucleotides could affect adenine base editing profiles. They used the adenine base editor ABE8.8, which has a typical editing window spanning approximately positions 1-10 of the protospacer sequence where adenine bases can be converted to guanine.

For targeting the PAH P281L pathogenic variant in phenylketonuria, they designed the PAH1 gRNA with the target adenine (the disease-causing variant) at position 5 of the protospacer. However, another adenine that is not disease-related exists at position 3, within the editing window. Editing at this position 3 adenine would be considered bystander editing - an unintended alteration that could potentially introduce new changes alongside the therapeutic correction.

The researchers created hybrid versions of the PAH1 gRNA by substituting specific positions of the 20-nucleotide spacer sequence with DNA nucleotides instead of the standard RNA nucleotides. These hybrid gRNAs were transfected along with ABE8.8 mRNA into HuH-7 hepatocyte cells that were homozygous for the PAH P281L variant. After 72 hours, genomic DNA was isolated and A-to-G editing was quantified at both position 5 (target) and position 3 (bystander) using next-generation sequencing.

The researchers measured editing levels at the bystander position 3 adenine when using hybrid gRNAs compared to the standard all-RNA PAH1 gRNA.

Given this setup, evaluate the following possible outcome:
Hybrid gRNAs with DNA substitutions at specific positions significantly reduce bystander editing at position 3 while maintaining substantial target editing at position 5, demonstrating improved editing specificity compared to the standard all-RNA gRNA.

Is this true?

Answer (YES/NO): YES